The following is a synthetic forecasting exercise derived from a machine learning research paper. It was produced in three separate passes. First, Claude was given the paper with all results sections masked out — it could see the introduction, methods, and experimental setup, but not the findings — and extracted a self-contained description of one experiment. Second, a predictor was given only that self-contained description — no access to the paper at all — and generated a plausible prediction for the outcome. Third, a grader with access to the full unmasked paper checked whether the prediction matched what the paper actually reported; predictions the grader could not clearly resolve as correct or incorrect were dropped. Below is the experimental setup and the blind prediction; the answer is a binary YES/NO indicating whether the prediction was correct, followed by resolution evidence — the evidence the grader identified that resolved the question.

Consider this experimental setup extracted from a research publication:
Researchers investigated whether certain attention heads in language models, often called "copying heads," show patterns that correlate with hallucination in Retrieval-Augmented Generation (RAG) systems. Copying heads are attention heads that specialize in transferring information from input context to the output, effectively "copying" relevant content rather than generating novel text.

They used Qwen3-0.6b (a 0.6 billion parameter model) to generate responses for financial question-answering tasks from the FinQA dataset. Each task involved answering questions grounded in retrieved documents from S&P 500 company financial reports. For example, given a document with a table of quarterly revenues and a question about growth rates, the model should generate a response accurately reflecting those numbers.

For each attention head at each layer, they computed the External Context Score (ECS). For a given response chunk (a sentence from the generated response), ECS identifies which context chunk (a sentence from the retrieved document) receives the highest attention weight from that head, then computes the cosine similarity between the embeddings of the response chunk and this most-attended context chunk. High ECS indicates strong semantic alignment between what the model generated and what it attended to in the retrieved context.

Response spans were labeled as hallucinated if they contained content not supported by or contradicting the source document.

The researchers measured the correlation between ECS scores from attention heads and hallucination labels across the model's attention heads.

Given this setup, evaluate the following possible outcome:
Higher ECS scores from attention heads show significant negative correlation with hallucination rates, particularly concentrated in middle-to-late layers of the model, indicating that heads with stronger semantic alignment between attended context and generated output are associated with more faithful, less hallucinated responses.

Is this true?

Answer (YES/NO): NO